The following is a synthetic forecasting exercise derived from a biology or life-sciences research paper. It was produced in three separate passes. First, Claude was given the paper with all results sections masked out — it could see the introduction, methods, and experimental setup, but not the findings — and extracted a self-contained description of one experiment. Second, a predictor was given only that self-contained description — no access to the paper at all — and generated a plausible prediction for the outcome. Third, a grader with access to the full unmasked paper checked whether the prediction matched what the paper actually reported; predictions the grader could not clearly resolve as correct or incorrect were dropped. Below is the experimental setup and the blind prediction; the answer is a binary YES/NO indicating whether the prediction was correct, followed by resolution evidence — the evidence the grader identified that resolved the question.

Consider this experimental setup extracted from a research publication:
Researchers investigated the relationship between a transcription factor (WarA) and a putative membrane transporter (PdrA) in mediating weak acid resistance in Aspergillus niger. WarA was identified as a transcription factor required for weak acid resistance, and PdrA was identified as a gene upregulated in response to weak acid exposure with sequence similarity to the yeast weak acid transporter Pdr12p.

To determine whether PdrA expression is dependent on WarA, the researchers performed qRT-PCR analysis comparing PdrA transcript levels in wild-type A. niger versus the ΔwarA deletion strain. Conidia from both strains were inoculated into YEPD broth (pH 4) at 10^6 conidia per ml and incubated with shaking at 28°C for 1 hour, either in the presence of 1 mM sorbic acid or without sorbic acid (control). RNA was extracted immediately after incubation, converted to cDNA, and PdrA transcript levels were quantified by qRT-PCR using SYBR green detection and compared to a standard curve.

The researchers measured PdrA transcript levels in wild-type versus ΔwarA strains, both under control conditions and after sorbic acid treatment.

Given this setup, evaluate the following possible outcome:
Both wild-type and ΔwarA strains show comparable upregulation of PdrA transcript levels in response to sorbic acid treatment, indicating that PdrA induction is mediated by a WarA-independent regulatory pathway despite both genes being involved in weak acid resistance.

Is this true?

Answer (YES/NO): NO